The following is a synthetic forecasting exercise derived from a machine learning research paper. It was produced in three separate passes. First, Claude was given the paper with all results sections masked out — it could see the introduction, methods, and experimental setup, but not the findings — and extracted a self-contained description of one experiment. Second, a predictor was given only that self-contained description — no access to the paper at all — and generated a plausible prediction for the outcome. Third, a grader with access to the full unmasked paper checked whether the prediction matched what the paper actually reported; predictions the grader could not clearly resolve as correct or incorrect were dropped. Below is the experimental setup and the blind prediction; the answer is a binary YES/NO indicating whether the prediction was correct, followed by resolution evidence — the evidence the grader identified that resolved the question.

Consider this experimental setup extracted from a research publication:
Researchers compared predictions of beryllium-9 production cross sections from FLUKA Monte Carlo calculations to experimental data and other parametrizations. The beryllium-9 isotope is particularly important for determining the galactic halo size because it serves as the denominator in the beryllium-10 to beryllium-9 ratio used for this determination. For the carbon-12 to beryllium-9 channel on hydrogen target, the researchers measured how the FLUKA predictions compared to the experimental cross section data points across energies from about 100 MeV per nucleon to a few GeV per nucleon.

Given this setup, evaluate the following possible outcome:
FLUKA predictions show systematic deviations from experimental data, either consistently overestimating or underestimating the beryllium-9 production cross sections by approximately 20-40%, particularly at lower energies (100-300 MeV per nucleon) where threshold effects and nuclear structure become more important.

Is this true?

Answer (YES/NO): NO